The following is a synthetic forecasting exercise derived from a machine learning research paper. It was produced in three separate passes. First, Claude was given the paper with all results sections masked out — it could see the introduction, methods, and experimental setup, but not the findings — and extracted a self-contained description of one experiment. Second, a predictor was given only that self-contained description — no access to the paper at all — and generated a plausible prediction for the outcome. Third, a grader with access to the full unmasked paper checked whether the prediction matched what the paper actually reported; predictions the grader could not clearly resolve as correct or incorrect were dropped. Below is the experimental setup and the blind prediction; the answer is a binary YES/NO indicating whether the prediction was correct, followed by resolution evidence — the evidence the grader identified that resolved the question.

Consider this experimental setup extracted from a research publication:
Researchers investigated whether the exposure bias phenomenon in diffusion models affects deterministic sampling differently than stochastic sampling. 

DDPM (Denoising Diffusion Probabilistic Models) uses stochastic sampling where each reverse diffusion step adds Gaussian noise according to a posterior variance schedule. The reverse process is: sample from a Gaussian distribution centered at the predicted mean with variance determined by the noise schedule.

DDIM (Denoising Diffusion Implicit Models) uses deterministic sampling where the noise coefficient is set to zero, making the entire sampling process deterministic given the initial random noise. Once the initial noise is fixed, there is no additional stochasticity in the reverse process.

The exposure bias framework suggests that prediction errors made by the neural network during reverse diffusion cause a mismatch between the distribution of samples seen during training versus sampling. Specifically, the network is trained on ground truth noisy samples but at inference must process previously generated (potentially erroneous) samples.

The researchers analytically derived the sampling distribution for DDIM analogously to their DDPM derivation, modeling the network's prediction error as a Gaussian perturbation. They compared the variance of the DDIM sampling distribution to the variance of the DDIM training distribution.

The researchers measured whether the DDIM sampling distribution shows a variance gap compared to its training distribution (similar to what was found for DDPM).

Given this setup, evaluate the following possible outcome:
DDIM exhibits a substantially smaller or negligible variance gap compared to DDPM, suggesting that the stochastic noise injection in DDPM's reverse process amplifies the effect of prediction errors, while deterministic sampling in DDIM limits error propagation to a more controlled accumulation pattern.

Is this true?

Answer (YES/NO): NO